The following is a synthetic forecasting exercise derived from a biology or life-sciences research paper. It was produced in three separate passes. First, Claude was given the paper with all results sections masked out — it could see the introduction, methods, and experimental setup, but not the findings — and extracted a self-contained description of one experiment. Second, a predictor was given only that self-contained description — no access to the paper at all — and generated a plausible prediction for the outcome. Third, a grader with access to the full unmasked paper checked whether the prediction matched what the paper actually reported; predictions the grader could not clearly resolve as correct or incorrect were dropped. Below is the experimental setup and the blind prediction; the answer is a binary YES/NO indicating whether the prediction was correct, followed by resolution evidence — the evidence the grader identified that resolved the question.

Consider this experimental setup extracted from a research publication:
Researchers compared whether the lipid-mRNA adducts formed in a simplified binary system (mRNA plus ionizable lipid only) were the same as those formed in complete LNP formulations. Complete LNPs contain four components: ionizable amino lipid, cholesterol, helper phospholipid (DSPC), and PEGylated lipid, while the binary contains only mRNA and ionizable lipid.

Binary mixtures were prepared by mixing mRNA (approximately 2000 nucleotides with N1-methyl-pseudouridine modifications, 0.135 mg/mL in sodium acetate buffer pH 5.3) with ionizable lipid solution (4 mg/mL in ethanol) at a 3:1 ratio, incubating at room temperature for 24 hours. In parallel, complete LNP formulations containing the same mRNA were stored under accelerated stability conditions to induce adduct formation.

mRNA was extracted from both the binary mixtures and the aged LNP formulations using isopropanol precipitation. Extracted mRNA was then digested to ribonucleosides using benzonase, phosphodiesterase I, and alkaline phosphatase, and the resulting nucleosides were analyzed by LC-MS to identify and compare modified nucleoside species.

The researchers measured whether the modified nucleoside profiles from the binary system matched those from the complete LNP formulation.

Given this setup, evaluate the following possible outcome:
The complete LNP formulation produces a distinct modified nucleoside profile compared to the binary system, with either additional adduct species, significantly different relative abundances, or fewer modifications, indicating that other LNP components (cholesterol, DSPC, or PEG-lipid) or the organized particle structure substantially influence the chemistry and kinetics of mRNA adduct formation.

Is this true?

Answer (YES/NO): NO